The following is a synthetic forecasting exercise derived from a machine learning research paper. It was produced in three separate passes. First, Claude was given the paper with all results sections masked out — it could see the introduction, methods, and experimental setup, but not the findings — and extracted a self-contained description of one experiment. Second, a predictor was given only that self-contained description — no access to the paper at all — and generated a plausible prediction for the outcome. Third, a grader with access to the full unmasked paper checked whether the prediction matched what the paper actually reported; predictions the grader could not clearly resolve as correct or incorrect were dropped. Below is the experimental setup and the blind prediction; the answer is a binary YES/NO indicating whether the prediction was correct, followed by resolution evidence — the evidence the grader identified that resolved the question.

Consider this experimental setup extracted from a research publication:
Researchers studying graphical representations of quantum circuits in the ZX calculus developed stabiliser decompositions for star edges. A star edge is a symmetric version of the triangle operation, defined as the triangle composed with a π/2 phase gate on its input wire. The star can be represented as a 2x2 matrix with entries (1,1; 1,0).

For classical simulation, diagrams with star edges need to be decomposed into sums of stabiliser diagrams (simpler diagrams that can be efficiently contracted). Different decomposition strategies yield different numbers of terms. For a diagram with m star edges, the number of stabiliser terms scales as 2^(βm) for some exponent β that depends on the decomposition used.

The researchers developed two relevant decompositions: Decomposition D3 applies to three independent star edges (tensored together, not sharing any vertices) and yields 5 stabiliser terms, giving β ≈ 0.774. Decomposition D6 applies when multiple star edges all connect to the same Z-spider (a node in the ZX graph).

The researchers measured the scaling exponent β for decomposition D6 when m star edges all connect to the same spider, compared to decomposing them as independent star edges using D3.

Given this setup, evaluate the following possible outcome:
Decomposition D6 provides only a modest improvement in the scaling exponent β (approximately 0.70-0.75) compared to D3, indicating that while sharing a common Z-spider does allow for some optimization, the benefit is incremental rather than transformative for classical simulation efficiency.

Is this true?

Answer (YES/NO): NO